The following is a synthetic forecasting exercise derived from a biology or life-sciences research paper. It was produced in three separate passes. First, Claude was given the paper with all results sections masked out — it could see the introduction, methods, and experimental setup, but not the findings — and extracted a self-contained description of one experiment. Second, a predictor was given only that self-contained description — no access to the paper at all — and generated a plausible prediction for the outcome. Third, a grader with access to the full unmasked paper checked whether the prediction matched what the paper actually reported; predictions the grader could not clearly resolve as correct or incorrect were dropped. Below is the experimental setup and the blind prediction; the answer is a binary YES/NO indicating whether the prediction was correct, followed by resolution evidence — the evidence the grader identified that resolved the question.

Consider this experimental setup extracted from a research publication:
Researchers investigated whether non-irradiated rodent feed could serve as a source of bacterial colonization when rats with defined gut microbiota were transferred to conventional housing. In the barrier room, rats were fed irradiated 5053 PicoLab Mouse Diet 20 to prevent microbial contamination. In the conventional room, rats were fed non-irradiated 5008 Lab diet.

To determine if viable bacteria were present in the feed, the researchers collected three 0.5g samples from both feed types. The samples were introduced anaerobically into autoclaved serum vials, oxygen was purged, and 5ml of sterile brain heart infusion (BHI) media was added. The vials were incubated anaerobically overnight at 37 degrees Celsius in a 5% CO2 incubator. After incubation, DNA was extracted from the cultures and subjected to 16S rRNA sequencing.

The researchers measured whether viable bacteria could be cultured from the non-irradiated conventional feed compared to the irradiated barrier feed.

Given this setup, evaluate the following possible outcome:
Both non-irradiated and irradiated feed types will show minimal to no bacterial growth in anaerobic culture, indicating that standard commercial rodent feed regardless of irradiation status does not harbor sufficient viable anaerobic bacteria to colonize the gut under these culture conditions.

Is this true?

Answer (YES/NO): NO